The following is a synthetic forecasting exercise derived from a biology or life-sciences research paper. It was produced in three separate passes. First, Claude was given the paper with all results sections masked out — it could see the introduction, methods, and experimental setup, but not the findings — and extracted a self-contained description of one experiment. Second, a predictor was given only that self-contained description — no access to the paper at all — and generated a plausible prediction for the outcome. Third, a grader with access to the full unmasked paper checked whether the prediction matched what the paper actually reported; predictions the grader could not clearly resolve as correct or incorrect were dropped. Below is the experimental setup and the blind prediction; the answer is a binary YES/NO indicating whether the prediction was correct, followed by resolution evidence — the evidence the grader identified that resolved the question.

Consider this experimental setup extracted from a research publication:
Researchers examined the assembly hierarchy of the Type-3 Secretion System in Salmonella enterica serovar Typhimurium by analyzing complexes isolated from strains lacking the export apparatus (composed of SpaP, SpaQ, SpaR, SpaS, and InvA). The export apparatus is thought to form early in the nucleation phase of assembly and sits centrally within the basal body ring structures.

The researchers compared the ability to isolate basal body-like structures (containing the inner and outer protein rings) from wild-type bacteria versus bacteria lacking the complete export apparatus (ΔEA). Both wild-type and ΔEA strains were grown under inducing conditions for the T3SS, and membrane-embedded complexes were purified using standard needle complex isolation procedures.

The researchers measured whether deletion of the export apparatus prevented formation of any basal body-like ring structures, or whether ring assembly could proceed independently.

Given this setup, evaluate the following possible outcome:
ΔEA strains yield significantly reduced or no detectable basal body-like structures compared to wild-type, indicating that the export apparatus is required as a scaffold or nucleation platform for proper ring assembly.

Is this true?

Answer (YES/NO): NO